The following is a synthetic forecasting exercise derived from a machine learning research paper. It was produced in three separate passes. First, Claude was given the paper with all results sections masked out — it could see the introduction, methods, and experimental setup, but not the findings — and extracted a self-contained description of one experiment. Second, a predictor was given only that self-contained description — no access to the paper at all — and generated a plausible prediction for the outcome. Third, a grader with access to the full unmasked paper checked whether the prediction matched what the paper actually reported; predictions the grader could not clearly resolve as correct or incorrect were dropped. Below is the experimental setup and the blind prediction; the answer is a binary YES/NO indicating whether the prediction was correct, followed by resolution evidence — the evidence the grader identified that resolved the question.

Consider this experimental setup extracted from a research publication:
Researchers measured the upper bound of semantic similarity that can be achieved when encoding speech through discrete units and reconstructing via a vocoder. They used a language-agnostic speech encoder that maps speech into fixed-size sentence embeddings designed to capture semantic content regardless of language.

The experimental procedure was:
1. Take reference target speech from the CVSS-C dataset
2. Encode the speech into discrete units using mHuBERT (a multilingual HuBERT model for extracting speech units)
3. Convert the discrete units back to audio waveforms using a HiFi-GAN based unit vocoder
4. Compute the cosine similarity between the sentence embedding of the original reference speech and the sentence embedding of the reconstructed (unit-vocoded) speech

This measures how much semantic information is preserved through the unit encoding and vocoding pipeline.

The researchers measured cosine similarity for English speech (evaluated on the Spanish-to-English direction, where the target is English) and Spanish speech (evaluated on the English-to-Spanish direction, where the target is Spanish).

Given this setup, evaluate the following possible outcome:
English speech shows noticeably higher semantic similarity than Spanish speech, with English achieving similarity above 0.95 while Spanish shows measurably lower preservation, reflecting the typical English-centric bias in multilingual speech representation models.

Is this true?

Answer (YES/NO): NO